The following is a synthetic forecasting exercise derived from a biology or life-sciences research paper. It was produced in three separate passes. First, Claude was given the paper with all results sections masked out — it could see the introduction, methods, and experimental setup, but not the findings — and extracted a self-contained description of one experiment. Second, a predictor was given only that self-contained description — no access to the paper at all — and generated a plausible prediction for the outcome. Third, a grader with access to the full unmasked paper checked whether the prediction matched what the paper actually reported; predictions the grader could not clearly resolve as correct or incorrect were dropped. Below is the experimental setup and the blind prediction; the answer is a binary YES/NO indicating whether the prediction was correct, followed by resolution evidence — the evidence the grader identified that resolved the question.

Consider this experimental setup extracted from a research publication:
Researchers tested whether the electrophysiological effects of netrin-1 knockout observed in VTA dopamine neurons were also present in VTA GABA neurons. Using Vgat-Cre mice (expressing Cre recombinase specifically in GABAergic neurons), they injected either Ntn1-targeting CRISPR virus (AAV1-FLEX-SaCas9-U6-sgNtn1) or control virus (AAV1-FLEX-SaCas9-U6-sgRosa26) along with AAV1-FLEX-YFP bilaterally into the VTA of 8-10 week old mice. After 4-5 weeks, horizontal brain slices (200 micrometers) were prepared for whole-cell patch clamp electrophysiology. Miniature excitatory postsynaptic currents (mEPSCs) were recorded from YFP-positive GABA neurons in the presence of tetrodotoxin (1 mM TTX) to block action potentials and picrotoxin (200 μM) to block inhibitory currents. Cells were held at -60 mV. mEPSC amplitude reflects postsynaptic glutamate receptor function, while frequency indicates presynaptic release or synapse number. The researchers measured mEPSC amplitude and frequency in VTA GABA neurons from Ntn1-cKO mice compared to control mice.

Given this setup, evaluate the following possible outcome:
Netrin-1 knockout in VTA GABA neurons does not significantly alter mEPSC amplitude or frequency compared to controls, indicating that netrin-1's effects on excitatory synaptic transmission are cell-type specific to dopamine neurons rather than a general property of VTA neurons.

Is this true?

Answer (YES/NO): NO